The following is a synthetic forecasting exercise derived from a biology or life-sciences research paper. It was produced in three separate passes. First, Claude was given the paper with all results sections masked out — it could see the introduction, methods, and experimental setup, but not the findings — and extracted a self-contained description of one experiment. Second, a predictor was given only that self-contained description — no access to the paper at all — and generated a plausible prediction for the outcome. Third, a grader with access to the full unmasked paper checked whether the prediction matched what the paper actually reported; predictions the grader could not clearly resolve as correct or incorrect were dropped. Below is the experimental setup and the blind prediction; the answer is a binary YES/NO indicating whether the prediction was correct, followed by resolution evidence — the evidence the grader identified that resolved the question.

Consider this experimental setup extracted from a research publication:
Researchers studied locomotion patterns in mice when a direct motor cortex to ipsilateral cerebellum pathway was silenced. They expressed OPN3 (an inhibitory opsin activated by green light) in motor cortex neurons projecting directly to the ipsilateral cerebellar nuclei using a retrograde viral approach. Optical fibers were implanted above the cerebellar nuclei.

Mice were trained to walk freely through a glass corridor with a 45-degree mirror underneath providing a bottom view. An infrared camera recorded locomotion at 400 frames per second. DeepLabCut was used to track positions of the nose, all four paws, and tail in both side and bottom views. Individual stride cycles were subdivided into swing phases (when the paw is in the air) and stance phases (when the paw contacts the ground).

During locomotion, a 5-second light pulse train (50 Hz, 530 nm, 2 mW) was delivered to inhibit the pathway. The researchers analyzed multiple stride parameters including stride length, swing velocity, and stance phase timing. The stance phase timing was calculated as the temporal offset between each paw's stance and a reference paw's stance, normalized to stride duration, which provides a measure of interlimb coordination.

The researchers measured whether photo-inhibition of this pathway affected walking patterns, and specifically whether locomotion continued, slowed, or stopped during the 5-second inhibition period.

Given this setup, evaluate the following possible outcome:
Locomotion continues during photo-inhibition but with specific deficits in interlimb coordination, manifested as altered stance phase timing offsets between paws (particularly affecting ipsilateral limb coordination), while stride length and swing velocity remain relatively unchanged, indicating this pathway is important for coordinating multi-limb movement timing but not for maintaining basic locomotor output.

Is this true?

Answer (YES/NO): NO